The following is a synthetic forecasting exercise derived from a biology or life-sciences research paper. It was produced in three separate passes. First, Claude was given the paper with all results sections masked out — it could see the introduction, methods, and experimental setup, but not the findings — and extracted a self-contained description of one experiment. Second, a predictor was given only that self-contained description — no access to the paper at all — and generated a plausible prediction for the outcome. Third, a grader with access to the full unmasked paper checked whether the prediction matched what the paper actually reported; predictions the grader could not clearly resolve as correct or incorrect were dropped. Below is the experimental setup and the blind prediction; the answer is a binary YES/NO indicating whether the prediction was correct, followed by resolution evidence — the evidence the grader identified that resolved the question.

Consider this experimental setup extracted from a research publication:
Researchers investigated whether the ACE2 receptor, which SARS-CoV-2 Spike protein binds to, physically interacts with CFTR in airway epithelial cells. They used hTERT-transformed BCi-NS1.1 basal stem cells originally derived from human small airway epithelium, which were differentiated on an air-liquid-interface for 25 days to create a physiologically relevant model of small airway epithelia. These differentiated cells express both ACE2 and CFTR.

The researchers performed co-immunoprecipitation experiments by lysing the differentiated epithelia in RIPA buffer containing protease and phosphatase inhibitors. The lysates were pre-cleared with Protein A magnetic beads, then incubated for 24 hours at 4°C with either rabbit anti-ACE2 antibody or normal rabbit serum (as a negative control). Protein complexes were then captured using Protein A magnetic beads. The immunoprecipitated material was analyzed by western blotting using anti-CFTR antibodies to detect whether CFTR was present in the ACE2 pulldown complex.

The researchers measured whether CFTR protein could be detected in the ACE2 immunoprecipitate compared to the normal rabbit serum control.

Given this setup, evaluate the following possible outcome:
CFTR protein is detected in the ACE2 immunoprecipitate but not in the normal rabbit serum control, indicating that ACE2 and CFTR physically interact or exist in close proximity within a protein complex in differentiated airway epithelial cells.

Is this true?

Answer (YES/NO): YES